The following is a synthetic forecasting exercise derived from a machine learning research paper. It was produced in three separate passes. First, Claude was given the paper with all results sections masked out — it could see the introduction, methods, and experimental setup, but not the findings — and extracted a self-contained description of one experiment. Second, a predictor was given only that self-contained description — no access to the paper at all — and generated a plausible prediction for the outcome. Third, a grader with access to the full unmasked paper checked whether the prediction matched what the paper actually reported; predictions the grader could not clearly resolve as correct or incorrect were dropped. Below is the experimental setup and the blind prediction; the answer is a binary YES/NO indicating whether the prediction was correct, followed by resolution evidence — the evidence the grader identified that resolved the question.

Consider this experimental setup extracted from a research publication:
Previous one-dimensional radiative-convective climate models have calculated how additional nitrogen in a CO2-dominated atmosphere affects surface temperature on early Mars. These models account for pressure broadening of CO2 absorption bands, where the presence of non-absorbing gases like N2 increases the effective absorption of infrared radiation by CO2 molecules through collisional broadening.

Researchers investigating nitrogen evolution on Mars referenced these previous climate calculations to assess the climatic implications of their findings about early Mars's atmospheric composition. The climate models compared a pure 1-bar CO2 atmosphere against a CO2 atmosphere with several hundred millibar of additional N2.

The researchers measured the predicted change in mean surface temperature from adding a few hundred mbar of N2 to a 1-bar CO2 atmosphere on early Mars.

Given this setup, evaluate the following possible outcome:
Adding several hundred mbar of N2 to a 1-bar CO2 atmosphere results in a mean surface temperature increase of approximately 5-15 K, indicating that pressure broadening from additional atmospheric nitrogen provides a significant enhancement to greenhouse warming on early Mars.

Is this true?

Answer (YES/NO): YES